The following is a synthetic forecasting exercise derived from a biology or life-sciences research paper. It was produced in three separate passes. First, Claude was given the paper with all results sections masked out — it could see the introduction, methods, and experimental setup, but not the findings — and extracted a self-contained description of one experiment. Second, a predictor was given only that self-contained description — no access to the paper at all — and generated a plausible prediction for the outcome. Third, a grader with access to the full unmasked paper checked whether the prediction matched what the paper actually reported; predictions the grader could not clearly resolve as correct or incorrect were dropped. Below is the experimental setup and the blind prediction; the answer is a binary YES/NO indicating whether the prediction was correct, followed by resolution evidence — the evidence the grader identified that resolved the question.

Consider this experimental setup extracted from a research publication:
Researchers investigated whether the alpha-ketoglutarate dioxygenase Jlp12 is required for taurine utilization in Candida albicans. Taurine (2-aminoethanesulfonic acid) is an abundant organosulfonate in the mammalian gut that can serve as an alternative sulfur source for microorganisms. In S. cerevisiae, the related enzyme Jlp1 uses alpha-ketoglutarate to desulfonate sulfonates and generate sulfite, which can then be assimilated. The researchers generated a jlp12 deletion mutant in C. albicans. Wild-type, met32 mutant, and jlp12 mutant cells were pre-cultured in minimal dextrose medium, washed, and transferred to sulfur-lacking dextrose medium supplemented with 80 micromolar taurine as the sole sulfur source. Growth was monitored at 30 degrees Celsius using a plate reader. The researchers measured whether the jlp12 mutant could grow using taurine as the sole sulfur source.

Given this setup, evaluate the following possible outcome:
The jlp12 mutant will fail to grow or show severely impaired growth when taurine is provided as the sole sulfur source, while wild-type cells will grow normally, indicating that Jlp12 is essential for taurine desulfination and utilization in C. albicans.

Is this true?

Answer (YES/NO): NO